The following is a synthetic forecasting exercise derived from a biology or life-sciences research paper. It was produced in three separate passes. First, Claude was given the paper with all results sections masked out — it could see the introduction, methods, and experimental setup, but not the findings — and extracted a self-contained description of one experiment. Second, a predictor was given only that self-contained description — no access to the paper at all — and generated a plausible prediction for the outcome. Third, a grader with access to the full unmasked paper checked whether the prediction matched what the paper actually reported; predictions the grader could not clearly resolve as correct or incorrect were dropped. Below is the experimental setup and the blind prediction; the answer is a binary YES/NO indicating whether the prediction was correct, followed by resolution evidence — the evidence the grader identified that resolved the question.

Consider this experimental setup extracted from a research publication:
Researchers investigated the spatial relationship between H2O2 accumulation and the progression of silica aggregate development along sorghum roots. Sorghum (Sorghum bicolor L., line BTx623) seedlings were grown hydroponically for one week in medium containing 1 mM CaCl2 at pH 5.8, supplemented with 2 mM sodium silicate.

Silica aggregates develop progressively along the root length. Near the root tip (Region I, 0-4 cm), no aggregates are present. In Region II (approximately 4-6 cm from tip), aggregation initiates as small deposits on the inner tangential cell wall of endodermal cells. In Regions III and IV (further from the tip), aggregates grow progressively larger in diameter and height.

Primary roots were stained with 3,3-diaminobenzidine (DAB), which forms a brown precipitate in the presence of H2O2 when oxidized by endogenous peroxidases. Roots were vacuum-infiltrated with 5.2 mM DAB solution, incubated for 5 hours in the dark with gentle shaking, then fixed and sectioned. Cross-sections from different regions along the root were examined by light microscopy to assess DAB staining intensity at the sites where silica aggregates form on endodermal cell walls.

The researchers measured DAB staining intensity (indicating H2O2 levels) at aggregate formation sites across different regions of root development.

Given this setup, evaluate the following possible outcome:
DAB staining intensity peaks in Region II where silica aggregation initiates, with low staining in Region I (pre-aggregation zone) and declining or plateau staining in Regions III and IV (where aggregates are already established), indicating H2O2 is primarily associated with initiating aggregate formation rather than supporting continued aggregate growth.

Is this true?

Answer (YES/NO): YES